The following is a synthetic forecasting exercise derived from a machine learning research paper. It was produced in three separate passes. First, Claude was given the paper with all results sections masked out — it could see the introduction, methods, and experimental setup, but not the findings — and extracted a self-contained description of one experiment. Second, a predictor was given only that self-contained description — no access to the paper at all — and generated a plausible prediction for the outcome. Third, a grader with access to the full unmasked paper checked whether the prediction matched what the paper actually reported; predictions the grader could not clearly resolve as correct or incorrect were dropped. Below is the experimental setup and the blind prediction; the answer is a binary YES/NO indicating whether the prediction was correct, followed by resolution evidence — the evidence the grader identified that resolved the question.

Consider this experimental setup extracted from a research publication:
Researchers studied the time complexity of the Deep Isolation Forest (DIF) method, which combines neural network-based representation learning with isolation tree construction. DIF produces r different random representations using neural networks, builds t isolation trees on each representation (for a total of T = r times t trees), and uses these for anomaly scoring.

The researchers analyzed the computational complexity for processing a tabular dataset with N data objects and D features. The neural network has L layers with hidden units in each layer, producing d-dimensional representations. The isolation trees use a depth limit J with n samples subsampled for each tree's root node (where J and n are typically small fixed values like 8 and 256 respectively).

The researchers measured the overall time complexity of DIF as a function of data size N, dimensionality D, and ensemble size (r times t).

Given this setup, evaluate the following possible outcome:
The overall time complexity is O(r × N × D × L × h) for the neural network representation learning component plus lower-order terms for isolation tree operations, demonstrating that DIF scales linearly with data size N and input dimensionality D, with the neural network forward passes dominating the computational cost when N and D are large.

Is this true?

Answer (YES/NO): NO